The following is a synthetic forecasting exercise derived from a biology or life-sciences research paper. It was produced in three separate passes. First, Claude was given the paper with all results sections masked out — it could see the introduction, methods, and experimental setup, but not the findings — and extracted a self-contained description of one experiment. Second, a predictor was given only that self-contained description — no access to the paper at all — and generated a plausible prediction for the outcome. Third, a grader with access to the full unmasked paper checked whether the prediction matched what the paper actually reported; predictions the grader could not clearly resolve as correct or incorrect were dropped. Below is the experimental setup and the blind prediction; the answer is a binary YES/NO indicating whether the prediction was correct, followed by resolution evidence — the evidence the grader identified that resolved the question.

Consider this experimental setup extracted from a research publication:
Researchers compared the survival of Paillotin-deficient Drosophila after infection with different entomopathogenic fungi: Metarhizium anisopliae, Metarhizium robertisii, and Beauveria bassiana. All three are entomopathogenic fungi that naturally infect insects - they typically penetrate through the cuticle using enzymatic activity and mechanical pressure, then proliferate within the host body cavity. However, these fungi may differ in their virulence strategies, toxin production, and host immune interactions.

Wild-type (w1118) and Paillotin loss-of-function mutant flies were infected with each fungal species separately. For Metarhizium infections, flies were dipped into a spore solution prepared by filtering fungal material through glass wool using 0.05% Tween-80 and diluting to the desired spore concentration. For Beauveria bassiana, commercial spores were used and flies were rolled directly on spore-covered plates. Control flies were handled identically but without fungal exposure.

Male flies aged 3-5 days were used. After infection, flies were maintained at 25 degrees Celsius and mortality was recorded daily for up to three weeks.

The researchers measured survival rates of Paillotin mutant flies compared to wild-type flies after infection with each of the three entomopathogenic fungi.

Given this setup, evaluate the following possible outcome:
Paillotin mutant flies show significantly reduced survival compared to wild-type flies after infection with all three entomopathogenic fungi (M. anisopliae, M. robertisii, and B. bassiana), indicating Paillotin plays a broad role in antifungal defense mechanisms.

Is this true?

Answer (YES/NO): NO